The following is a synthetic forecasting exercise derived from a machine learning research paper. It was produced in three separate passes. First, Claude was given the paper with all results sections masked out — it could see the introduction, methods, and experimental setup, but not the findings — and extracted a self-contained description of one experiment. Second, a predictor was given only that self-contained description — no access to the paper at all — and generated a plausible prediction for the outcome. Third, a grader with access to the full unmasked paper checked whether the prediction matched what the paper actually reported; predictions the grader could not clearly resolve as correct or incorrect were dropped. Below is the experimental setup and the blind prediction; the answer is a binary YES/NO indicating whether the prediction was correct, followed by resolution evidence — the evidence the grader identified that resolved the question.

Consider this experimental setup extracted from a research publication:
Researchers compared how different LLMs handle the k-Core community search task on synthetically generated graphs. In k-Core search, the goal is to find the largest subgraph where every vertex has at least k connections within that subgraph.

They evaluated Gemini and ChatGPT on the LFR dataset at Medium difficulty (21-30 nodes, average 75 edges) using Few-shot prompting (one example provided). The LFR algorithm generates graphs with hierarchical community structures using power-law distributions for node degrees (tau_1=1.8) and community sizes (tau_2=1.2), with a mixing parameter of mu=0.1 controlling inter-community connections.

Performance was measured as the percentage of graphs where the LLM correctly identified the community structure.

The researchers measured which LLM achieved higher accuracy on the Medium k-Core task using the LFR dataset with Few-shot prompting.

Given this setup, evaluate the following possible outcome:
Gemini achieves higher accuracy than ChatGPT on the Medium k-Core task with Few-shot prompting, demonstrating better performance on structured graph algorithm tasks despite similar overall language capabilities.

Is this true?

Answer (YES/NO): NO